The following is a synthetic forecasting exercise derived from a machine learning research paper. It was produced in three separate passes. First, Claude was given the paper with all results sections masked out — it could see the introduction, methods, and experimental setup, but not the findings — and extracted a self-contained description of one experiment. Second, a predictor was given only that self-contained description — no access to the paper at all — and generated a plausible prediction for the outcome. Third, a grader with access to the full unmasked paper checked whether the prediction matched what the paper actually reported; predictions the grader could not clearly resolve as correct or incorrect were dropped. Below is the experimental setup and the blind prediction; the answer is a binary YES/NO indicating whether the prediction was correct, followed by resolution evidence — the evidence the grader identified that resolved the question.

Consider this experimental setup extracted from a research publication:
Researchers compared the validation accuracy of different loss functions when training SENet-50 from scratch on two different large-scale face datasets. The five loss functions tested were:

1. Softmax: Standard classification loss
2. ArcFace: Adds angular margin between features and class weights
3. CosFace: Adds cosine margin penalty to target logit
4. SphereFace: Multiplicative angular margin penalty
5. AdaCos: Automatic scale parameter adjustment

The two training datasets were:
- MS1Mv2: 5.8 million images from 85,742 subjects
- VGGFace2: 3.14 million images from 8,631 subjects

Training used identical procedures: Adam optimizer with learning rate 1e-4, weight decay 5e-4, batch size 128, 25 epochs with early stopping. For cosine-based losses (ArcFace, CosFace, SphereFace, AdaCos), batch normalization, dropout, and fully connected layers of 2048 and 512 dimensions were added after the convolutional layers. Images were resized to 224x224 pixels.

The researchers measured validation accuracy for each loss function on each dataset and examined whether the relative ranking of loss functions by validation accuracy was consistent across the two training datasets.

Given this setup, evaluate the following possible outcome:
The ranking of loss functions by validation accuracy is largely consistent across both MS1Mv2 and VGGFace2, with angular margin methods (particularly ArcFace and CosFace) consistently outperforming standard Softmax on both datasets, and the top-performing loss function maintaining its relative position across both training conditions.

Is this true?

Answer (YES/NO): NO